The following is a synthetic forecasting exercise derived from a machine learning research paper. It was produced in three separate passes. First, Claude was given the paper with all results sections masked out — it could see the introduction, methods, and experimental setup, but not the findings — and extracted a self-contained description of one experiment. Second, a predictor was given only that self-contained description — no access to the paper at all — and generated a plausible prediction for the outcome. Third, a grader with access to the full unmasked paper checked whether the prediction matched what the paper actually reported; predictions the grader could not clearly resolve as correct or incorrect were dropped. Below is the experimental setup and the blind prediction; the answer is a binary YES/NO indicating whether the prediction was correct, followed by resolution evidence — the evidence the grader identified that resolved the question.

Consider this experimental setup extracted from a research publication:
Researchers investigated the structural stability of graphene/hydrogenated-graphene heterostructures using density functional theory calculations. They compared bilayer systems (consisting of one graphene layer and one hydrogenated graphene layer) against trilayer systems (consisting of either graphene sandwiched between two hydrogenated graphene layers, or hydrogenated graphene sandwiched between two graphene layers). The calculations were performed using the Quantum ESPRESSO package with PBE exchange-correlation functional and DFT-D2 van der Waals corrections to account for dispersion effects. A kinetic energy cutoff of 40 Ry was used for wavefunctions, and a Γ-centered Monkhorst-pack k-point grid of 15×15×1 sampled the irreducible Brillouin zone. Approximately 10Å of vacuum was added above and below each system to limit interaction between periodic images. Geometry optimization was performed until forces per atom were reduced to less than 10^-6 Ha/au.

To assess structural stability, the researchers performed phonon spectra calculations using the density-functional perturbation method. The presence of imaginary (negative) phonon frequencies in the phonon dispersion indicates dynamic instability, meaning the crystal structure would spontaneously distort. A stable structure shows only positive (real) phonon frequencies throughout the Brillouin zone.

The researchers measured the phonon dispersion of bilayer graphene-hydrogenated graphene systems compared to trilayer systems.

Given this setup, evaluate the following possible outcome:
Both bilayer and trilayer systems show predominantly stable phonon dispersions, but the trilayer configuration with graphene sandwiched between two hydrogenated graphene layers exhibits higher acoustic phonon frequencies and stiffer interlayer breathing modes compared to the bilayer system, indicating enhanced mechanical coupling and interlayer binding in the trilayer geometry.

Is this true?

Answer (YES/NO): NO